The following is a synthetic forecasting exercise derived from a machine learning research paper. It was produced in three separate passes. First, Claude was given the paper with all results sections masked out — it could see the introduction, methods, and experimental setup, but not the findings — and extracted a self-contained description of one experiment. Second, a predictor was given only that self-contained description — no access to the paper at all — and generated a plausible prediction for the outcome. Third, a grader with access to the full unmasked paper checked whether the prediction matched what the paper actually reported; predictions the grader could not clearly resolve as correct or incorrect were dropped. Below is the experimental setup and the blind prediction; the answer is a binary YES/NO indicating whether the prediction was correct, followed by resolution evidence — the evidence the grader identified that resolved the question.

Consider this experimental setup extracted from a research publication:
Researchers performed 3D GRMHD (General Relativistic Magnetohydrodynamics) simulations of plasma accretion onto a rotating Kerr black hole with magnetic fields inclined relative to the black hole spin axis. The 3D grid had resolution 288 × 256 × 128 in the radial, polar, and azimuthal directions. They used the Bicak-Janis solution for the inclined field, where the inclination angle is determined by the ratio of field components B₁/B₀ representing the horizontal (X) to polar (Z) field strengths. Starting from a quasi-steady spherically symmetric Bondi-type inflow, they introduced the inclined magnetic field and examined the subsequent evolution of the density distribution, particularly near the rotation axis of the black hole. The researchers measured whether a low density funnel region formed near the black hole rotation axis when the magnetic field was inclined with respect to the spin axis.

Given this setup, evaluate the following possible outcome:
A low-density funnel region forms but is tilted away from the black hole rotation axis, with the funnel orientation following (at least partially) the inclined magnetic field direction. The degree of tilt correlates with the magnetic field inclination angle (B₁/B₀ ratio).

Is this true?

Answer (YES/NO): NO